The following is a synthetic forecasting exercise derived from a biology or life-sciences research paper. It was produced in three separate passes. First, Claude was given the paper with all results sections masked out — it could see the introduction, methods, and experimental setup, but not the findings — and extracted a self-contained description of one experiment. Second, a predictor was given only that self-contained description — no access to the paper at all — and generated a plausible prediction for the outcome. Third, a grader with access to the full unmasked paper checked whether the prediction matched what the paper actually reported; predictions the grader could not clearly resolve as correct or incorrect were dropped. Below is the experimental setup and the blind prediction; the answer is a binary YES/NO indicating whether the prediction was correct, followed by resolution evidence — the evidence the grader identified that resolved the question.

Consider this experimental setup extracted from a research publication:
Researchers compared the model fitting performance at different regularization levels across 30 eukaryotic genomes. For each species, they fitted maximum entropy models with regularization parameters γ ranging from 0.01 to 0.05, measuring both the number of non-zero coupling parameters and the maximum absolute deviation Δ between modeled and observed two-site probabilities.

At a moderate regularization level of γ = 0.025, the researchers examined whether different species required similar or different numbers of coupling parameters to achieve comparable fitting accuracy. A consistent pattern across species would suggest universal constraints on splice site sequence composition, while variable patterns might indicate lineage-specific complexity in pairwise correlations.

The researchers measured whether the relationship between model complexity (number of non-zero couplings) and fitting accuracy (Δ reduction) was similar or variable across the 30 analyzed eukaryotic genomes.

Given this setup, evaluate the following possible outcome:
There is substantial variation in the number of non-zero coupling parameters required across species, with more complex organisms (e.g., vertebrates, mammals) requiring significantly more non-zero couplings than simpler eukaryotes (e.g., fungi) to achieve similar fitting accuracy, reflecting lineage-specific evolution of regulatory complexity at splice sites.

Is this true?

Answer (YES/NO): NO